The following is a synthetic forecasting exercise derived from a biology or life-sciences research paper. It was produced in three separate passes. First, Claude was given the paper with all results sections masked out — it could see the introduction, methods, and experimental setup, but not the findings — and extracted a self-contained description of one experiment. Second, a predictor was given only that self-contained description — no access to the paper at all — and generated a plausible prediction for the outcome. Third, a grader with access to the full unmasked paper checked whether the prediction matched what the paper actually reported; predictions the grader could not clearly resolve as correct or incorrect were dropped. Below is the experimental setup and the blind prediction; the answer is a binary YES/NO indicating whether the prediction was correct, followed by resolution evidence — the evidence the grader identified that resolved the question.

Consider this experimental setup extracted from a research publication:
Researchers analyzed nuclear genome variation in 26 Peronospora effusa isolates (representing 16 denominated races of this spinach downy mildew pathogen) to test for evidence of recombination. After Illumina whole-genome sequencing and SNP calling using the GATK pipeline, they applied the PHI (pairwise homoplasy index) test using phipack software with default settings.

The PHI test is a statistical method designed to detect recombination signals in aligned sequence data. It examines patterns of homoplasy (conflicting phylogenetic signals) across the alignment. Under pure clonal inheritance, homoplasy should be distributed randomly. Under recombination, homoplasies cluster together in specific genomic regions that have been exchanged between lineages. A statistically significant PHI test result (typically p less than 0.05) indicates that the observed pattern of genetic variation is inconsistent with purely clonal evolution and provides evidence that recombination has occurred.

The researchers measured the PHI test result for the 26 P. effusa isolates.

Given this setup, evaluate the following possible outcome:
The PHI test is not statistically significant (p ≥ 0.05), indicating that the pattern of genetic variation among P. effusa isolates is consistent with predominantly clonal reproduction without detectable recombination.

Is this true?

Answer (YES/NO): NO